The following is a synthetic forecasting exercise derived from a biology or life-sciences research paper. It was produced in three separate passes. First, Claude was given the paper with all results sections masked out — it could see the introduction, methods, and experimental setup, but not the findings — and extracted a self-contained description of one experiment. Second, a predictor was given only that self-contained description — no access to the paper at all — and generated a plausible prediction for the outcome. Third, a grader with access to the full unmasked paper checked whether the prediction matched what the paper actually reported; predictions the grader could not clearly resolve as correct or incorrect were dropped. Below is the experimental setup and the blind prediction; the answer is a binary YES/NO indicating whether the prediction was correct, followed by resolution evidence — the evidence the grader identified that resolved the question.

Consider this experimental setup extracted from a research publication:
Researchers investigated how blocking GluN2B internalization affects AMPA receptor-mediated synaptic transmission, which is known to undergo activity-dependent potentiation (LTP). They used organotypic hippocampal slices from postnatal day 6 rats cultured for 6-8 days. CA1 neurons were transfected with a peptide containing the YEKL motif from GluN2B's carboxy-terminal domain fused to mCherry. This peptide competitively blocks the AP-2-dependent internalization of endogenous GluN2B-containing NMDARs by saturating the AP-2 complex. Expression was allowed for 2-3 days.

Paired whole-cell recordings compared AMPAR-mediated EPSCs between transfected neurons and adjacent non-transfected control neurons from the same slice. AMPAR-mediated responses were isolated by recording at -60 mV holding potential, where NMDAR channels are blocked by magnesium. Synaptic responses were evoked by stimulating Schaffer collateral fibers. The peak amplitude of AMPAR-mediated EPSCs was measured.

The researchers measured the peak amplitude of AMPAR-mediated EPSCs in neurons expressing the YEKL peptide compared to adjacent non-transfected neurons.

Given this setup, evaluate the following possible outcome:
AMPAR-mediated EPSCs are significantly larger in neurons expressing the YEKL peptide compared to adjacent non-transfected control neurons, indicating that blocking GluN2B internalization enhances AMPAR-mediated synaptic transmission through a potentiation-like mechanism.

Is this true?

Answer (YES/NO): NO